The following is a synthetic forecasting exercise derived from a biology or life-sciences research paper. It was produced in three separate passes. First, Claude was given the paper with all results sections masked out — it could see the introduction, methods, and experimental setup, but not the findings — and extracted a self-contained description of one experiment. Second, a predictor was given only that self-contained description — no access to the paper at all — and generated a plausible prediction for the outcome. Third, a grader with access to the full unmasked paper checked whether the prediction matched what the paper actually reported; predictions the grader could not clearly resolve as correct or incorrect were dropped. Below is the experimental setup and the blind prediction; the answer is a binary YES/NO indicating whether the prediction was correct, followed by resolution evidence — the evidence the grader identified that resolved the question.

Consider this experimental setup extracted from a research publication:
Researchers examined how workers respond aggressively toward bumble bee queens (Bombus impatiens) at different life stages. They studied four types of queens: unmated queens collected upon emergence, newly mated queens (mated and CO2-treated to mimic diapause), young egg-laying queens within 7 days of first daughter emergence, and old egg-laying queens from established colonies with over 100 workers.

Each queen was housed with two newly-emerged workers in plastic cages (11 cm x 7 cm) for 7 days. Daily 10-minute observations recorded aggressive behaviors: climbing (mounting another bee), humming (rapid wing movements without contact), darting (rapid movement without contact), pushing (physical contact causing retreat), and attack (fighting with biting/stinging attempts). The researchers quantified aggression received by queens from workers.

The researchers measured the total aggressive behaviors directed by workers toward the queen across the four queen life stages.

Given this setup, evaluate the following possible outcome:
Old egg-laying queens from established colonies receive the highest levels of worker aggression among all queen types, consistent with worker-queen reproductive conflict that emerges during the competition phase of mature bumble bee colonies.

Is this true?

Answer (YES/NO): NO